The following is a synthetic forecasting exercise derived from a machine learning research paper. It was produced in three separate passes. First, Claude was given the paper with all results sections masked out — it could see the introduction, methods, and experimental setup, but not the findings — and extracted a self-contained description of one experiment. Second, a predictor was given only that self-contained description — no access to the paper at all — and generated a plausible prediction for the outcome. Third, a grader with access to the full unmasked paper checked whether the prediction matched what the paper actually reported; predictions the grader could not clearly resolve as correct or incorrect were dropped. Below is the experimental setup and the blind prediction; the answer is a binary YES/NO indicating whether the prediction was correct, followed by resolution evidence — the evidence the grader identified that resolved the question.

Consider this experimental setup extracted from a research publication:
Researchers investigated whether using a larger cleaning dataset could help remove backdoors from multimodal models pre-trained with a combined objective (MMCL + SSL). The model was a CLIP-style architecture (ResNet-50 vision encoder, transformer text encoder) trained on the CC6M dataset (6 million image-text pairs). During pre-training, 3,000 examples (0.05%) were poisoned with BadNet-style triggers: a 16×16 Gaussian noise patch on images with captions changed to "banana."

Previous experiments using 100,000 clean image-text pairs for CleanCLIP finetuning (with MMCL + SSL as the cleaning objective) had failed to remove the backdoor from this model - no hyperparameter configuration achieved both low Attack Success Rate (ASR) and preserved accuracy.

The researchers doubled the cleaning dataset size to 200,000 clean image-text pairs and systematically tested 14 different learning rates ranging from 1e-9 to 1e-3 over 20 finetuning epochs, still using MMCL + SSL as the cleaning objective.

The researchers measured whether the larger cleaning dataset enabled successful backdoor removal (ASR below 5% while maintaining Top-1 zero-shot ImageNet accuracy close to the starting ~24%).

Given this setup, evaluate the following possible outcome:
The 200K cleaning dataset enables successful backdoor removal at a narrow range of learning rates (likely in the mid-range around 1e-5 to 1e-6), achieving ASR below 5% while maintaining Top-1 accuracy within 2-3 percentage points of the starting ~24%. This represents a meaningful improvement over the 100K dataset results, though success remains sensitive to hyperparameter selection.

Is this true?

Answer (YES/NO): NO